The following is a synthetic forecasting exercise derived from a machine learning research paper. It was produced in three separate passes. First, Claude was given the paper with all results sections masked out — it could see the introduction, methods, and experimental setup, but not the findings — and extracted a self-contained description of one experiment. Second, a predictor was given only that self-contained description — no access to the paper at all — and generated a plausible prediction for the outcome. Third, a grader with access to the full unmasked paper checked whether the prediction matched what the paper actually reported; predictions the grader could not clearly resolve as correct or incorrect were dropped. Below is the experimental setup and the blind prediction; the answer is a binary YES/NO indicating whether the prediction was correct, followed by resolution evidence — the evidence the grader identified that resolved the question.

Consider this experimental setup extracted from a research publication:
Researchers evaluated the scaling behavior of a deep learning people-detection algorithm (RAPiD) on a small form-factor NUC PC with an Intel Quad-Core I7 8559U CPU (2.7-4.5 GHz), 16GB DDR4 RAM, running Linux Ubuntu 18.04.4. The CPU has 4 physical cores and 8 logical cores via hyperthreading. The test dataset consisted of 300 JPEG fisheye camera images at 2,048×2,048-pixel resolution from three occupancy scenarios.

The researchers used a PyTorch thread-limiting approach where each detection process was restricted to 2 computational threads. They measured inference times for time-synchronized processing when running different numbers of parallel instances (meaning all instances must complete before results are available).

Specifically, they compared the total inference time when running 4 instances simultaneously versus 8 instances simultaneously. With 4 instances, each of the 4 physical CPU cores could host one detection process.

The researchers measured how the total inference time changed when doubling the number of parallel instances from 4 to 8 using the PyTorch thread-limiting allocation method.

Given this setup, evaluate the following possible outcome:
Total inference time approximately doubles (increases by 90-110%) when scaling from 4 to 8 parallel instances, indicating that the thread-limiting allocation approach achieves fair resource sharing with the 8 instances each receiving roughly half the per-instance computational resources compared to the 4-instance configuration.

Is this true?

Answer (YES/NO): NO